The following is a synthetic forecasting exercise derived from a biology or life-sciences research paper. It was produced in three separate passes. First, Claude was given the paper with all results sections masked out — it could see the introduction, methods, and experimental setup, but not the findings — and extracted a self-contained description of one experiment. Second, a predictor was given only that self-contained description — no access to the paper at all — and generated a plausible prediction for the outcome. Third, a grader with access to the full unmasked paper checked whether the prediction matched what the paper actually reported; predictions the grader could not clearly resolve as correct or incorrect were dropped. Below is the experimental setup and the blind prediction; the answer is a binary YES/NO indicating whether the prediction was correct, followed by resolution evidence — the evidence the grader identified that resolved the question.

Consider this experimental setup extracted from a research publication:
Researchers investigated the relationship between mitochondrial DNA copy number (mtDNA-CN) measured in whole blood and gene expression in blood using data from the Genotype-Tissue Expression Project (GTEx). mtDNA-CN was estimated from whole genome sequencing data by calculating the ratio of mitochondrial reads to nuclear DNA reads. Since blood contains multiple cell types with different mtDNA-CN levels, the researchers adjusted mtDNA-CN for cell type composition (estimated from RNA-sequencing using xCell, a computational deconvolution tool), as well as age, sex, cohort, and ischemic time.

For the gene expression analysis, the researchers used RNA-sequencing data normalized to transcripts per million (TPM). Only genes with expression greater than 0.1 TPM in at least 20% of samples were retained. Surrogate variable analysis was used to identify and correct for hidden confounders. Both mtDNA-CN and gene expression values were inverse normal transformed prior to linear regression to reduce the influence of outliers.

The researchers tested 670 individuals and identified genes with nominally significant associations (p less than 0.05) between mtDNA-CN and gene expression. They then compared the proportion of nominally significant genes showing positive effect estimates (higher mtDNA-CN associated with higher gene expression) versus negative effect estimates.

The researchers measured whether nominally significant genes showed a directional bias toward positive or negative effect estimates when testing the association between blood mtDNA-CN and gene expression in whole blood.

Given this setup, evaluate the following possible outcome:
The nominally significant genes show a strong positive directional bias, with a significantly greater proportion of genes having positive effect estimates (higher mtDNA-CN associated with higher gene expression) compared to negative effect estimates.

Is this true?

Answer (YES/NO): YES